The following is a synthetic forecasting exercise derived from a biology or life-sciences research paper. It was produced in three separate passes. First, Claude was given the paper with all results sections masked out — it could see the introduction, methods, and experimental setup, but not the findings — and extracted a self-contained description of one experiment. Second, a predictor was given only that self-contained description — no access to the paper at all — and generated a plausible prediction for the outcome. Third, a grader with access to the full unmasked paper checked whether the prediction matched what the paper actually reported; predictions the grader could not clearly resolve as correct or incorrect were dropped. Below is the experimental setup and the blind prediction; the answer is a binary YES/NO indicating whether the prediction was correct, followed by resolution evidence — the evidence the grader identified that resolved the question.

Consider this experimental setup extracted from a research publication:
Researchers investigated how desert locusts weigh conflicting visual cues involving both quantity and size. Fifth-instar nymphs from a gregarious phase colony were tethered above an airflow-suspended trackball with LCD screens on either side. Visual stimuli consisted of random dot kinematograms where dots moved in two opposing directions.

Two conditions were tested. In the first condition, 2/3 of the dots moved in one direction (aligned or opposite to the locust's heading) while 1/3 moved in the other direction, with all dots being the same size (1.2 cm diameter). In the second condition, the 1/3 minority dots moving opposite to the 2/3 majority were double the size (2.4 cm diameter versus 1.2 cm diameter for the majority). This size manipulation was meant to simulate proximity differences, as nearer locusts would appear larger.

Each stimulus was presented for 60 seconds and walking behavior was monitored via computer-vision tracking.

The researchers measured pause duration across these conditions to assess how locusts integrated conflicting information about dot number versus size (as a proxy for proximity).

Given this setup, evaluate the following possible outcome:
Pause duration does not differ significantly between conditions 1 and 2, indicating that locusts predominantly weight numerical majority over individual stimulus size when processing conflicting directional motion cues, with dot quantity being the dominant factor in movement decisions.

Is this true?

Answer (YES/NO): NO